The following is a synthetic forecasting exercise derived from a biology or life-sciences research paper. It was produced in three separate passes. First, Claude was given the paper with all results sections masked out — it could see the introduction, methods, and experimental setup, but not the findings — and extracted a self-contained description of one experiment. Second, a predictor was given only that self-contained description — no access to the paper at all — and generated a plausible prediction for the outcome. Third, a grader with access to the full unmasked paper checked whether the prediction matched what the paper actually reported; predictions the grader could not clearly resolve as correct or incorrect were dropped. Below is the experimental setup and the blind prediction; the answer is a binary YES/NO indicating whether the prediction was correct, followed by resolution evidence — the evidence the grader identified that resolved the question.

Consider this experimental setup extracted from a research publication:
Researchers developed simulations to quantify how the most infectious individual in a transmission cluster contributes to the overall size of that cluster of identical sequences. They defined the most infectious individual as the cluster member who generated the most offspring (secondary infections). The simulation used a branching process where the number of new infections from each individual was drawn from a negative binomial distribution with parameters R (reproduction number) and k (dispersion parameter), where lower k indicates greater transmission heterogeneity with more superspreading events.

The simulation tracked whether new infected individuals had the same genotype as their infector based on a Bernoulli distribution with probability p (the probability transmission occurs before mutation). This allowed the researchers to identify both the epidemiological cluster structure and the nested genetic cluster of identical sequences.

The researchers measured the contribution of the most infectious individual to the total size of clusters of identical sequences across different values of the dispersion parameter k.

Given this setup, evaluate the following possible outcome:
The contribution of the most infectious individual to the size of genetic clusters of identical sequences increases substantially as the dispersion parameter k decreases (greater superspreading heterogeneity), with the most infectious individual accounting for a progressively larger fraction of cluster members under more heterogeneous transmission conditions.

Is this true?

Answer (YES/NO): NO